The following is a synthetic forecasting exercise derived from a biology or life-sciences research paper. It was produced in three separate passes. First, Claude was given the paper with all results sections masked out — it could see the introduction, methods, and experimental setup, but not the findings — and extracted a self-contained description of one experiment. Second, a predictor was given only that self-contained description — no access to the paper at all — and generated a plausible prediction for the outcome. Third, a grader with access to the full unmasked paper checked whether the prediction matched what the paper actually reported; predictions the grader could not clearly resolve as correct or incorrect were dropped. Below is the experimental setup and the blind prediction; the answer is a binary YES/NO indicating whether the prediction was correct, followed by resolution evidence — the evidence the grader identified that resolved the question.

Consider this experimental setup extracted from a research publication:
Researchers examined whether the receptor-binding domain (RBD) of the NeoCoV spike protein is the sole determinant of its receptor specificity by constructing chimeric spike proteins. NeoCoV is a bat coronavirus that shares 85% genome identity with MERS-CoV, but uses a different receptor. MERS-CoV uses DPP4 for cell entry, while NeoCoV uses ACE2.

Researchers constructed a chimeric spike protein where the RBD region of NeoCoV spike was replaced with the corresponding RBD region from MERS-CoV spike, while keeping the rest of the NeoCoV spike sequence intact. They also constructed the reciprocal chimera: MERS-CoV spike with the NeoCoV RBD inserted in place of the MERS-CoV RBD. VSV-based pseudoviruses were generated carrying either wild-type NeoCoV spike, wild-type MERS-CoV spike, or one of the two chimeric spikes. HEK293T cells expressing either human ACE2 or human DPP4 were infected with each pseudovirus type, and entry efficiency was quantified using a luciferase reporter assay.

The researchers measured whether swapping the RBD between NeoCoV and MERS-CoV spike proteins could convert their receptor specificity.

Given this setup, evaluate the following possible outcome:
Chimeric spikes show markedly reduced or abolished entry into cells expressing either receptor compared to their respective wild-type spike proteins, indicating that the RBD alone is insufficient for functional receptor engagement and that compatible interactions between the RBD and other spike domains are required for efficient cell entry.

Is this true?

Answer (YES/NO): NO